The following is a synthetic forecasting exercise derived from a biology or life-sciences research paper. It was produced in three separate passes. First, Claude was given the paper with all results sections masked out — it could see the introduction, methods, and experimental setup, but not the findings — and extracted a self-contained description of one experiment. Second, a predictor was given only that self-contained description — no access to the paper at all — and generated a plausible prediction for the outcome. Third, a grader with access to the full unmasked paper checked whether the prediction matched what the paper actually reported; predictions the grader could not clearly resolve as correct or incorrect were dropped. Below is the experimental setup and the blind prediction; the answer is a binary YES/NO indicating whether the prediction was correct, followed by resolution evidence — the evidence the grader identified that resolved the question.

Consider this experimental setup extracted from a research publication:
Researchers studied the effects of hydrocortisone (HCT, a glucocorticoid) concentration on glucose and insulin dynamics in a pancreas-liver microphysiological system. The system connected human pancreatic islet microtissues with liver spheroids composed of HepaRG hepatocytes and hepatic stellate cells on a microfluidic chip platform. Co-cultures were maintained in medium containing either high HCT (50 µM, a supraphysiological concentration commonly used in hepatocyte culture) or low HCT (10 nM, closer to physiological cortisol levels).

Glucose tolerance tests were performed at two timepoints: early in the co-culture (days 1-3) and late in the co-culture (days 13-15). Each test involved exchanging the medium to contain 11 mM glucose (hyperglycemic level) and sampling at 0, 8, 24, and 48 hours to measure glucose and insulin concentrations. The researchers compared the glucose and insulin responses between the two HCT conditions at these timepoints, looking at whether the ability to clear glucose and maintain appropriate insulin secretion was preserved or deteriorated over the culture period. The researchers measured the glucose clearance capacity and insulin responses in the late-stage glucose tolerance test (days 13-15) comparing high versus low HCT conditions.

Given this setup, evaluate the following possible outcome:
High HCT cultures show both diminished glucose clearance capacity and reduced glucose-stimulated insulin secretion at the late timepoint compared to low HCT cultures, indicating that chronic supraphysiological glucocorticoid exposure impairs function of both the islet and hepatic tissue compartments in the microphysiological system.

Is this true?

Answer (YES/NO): YES